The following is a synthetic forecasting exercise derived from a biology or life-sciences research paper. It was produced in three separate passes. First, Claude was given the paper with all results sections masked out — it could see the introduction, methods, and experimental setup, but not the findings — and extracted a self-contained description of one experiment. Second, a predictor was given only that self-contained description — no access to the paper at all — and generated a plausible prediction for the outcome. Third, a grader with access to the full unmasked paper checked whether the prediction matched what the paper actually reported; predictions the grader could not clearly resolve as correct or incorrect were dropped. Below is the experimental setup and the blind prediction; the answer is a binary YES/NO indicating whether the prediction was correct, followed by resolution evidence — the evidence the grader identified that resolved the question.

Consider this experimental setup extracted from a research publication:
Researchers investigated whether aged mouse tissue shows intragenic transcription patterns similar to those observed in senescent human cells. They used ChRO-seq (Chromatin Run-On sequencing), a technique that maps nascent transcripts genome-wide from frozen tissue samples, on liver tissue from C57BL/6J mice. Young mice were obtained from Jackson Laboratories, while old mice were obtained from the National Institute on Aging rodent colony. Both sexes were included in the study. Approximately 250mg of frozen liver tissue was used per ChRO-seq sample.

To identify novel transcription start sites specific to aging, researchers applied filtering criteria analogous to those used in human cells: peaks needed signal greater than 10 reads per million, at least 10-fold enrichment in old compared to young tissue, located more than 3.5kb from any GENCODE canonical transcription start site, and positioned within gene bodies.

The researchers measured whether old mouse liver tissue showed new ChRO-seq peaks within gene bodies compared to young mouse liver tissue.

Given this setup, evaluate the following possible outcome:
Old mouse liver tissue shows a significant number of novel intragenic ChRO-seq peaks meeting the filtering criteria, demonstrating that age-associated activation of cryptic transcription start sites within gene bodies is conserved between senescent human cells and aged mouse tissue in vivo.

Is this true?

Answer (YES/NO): YES